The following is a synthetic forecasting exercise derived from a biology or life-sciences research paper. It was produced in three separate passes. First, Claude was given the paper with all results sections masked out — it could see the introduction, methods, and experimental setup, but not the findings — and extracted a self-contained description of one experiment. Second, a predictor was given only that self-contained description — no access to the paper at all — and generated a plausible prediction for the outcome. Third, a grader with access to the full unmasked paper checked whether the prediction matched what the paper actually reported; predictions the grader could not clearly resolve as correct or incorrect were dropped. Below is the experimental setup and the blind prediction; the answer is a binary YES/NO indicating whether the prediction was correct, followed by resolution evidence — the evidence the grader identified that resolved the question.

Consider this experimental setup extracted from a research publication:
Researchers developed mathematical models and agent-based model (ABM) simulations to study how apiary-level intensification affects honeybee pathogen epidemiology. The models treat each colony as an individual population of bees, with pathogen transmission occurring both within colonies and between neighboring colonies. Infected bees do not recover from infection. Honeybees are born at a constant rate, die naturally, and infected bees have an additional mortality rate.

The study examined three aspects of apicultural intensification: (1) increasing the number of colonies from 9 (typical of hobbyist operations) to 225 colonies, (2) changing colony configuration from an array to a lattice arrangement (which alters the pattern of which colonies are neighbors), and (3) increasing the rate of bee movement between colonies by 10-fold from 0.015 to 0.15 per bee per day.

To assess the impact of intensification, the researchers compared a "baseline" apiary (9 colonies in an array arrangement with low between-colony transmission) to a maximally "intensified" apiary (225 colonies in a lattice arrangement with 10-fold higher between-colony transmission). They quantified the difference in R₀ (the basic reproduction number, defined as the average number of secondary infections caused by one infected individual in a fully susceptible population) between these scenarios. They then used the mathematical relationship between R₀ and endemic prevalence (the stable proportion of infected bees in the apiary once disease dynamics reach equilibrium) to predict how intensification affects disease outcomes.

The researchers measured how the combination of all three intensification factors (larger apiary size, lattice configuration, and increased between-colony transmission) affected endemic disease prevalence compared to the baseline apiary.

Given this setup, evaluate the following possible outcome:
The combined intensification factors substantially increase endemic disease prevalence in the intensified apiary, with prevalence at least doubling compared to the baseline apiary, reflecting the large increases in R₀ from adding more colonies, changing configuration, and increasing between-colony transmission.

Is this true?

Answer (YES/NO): NO